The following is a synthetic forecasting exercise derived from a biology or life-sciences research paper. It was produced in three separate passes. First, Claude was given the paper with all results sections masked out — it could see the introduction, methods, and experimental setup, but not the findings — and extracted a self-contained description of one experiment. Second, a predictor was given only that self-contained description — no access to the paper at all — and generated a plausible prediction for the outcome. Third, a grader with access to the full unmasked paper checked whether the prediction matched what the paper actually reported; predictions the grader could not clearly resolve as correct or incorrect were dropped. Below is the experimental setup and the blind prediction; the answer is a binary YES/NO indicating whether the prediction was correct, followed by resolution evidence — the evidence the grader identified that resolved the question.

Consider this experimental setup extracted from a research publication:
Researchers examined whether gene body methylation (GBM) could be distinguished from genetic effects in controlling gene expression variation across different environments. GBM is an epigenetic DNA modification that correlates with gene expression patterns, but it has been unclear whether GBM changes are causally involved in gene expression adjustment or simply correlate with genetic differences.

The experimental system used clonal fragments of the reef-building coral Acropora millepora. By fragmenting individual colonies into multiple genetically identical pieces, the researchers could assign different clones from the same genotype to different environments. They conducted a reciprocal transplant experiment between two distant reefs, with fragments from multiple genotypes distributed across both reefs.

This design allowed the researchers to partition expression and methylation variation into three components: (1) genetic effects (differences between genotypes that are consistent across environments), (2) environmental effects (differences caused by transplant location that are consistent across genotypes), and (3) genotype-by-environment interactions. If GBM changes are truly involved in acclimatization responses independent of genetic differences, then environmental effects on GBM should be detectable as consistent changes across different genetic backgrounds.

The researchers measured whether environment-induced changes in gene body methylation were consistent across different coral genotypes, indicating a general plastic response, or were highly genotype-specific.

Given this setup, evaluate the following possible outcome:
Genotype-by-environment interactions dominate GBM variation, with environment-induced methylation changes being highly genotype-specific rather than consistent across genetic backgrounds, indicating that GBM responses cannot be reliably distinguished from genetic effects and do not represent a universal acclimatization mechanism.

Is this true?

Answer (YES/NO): NO